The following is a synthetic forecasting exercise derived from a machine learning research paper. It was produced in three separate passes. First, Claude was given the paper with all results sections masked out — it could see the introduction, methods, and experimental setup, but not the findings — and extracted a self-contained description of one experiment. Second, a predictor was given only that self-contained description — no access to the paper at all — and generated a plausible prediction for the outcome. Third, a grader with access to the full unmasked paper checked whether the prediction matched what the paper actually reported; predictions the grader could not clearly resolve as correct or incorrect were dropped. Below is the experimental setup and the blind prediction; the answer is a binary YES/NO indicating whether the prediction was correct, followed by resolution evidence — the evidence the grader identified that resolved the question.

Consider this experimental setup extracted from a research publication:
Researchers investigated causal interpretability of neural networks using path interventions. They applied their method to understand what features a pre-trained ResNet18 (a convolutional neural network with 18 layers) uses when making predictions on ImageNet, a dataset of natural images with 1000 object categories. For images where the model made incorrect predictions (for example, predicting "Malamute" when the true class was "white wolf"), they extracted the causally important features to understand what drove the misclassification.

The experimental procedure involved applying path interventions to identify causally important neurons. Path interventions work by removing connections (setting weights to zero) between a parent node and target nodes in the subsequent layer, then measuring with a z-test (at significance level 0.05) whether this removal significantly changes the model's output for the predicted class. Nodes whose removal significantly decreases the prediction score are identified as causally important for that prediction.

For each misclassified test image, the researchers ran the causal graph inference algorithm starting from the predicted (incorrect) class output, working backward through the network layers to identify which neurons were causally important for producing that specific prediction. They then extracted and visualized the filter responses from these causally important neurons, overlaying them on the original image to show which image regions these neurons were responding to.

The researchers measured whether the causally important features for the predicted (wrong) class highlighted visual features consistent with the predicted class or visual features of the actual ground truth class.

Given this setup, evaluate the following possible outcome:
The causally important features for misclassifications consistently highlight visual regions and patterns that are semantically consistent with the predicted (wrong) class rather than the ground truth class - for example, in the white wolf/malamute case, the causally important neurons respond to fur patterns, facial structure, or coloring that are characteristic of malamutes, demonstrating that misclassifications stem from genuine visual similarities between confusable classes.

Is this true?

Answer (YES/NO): YES